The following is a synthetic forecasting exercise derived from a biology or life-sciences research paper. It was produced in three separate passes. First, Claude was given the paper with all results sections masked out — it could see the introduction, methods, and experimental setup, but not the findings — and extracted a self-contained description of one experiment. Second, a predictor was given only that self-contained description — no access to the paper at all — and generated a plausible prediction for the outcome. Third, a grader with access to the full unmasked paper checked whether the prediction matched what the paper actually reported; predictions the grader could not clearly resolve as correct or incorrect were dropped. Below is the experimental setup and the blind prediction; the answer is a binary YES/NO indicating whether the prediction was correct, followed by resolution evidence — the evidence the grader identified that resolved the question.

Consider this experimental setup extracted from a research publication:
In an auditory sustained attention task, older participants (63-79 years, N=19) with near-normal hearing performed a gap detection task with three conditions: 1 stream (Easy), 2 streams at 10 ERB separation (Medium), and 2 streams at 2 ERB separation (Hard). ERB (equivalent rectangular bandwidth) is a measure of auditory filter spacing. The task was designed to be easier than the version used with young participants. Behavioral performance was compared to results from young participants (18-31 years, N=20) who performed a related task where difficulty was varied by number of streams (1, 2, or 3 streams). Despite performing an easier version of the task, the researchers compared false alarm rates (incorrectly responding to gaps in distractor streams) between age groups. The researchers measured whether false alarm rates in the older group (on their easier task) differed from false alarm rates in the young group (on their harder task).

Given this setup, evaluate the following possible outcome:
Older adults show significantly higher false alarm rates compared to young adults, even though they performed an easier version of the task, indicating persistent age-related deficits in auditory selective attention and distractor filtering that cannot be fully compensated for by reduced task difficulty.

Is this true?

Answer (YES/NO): NO